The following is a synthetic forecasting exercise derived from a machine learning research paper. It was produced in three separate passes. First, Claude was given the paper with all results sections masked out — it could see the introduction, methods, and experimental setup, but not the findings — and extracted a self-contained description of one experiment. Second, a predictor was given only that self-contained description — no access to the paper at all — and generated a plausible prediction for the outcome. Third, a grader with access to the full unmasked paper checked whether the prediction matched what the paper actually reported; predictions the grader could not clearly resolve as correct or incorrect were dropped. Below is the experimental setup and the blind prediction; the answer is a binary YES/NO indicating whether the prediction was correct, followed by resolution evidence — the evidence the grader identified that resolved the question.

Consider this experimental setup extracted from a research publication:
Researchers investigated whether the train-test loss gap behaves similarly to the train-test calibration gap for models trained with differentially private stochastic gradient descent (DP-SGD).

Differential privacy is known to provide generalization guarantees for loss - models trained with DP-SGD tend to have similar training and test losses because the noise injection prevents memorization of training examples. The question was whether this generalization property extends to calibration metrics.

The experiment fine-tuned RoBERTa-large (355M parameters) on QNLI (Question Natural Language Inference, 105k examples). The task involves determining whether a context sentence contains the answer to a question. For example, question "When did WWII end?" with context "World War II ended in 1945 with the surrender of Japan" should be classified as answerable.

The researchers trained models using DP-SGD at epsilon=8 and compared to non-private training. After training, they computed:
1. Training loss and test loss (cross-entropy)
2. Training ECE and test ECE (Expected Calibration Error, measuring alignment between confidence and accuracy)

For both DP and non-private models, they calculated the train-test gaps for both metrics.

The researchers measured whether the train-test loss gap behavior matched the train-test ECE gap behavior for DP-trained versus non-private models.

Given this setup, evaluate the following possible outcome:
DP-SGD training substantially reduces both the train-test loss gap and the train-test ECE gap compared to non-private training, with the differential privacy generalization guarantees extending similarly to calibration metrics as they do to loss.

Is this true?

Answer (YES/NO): YES